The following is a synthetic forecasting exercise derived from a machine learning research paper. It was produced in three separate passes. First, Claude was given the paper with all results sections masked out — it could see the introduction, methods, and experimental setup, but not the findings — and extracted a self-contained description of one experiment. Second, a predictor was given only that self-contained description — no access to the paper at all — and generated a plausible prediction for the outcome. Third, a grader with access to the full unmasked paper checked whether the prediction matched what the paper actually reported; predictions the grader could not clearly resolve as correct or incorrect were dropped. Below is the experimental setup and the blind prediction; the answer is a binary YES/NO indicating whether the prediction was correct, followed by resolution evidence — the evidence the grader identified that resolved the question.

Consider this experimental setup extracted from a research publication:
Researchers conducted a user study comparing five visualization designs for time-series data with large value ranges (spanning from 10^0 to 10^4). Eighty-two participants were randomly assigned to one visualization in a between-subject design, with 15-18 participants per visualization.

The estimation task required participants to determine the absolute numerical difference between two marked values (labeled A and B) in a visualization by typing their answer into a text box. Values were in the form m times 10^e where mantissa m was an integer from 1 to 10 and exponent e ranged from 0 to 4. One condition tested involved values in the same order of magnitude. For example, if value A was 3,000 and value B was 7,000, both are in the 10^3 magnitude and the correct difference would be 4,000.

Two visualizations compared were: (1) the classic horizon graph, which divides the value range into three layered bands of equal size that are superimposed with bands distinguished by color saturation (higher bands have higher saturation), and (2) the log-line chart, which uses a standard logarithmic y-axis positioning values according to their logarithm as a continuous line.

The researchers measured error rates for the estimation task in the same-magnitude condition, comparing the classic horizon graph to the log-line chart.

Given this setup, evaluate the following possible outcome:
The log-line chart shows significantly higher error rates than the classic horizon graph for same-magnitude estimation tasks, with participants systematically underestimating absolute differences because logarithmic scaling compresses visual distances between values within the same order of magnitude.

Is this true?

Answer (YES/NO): NO